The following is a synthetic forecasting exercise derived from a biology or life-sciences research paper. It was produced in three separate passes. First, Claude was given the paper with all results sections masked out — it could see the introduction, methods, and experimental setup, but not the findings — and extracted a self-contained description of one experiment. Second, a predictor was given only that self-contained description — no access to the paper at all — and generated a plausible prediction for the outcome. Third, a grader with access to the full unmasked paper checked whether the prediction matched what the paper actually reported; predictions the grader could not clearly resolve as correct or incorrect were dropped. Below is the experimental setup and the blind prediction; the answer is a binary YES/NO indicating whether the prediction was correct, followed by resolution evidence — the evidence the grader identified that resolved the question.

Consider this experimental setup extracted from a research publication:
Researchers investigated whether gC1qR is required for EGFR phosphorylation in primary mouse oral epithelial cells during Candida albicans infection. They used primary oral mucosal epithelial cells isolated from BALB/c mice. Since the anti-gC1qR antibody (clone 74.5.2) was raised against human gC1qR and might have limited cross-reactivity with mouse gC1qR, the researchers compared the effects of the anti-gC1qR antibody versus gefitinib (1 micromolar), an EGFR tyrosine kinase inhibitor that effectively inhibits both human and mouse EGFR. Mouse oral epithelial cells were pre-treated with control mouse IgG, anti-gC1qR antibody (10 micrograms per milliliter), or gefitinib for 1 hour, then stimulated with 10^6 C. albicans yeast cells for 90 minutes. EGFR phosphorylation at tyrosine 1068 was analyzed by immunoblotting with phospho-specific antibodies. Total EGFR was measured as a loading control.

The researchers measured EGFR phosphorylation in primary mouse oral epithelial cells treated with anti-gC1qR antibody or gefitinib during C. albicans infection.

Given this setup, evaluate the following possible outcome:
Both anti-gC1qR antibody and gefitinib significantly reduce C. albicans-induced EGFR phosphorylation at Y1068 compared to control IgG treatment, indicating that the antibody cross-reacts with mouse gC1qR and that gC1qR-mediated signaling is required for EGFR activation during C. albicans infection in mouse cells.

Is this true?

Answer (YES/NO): NO